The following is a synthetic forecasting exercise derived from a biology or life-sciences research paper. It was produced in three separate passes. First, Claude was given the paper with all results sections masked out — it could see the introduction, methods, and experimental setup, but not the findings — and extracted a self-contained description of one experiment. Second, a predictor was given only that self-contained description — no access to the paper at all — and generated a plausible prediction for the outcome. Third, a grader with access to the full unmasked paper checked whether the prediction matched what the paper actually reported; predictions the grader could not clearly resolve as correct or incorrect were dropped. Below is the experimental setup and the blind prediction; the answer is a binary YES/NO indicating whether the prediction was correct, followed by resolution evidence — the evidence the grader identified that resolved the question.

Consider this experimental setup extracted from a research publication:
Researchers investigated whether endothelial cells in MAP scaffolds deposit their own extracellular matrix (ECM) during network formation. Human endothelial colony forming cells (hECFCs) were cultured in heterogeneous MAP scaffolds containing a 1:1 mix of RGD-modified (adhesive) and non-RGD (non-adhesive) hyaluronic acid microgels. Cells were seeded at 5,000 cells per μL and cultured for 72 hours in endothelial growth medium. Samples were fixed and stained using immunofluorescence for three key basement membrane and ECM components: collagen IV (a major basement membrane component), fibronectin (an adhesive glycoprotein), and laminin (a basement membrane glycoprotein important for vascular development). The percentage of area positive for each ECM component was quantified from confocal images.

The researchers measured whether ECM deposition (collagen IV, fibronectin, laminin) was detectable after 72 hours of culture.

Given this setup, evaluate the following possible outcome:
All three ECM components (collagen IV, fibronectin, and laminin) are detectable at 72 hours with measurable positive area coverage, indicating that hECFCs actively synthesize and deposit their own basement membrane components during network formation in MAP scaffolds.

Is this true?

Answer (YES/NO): YES